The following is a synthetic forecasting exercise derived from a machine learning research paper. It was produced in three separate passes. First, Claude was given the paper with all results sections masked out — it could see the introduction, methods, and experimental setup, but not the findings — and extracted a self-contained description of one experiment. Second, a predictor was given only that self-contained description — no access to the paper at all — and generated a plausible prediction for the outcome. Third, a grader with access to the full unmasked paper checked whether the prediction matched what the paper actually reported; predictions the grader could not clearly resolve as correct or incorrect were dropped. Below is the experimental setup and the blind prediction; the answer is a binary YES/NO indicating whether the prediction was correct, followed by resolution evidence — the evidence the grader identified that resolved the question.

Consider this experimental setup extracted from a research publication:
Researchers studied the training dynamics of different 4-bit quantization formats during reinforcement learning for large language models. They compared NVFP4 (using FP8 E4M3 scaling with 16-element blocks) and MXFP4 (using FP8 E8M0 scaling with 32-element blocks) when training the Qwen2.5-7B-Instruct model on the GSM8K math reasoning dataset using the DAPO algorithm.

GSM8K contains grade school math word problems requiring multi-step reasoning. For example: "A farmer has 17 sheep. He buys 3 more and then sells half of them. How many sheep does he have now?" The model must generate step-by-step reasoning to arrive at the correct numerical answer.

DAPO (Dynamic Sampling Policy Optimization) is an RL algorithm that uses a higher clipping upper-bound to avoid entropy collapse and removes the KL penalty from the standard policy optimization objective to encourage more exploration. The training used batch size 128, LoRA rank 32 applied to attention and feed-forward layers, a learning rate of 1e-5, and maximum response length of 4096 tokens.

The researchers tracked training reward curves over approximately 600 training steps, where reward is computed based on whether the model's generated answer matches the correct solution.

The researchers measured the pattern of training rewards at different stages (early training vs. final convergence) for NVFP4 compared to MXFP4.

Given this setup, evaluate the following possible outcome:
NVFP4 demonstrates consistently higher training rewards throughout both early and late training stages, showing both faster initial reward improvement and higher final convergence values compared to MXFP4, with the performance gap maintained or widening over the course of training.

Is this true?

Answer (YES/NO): NO